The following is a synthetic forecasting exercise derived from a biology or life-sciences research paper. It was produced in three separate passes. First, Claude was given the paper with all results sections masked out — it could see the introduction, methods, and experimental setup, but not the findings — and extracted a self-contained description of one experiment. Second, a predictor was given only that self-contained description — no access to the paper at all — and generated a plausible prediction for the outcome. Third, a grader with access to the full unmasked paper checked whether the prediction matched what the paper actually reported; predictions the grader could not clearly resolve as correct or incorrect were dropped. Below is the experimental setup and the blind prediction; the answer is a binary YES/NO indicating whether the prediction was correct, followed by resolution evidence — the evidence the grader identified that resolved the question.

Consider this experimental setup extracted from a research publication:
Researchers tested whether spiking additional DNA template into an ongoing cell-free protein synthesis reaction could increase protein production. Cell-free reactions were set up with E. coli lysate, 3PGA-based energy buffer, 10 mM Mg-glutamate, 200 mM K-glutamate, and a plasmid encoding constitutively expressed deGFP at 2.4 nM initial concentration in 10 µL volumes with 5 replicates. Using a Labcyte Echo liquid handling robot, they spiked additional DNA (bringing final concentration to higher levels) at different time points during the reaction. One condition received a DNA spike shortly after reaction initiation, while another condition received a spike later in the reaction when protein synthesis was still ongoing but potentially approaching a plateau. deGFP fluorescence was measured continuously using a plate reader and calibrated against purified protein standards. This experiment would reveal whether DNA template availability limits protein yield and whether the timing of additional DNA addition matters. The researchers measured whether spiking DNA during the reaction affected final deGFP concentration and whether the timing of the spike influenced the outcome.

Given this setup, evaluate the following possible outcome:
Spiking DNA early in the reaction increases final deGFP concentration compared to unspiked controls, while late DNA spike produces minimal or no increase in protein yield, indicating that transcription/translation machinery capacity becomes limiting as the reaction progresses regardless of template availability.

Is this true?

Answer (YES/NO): YES